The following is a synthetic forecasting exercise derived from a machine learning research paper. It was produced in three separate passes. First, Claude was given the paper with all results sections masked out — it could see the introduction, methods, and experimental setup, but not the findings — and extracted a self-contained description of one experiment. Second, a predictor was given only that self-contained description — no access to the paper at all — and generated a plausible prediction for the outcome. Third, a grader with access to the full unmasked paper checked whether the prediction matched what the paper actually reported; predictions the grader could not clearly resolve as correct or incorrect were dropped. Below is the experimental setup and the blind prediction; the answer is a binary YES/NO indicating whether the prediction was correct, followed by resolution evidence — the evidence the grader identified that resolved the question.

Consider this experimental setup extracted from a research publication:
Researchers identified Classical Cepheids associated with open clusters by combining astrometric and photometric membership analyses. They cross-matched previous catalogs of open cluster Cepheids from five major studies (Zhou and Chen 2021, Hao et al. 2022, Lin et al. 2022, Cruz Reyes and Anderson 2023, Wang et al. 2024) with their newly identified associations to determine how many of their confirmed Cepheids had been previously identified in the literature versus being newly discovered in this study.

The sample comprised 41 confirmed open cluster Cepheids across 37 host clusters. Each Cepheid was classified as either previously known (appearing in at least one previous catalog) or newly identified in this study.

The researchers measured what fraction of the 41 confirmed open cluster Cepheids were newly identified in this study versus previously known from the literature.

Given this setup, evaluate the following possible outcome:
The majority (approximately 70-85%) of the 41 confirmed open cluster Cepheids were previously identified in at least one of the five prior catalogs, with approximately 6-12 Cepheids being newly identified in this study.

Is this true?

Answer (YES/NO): NO